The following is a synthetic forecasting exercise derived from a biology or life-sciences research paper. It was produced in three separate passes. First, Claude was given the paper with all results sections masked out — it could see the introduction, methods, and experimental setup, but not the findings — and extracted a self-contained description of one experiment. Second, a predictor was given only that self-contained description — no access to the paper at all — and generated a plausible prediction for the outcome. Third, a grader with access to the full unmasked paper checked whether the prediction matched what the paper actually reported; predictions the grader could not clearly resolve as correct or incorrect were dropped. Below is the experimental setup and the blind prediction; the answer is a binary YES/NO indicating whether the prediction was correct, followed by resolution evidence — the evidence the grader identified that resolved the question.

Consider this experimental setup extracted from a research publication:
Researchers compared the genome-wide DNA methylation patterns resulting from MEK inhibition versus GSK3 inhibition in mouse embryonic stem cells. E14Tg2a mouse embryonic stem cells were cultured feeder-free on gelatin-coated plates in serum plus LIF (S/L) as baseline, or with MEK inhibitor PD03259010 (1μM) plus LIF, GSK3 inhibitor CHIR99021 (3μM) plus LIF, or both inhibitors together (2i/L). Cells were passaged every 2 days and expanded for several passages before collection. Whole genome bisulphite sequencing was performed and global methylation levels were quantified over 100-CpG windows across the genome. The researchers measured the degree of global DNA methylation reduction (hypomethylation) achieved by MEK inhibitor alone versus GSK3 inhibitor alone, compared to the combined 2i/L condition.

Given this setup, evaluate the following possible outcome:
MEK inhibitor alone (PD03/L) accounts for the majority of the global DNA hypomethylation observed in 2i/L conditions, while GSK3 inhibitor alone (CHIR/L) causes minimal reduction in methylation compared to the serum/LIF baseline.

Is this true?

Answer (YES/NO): YES